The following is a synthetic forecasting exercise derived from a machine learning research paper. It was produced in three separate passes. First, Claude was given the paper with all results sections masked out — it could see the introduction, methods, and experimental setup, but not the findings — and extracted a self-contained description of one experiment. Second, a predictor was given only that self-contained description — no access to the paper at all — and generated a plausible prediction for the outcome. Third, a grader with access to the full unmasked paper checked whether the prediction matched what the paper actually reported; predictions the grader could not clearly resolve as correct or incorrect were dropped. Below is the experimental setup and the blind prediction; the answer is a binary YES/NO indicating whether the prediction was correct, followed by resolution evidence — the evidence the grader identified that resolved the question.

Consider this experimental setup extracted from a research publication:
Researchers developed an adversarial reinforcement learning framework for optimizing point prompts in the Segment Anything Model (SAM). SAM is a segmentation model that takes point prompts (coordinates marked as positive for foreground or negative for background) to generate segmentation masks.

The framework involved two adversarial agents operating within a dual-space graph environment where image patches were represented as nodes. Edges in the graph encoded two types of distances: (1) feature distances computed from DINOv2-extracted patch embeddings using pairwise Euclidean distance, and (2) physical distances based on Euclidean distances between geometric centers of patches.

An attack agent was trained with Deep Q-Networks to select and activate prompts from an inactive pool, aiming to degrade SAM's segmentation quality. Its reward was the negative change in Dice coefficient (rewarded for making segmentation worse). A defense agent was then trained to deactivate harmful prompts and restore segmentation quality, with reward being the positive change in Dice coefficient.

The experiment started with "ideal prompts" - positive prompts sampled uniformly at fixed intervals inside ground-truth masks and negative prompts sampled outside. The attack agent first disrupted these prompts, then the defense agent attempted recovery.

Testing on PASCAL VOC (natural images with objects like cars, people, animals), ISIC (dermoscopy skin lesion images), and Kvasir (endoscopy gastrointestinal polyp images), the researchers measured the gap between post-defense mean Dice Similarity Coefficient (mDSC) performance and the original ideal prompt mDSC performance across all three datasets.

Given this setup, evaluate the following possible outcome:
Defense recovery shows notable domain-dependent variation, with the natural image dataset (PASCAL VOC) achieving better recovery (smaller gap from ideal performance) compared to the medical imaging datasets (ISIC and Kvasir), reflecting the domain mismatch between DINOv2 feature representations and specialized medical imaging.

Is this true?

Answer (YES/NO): YES